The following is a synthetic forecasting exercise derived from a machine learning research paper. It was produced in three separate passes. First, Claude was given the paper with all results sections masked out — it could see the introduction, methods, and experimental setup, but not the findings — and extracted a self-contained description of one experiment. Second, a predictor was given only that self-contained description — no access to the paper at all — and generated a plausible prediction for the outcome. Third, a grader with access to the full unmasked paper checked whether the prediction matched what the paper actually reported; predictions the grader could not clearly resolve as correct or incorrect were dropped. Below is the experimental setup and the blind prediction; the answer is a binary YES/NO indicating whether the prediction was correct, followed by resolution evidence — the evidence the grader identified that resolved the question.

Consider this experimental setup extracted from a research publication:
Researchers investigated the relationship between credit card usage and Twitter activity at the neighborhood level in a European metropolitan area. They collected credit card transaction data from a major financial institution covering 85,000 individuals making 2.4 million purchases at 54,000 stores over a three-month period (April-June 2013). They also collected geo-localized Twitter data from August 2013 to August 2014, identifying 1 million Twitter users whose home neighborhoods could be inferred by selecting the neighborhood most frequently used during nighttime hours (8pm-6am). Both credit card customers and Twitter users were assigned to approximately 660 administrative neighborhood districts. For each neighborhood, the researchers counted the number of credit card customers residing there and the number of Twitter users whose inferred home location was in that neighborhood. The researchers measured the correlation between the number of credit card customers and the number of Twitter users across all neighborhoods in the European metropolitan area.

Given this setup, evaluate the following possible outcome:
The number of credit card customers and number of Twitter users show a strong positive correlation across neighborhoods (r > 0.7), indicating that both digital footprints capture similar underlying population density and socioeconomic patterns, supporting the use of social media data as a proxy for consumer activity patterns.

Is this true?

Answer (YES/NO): YES